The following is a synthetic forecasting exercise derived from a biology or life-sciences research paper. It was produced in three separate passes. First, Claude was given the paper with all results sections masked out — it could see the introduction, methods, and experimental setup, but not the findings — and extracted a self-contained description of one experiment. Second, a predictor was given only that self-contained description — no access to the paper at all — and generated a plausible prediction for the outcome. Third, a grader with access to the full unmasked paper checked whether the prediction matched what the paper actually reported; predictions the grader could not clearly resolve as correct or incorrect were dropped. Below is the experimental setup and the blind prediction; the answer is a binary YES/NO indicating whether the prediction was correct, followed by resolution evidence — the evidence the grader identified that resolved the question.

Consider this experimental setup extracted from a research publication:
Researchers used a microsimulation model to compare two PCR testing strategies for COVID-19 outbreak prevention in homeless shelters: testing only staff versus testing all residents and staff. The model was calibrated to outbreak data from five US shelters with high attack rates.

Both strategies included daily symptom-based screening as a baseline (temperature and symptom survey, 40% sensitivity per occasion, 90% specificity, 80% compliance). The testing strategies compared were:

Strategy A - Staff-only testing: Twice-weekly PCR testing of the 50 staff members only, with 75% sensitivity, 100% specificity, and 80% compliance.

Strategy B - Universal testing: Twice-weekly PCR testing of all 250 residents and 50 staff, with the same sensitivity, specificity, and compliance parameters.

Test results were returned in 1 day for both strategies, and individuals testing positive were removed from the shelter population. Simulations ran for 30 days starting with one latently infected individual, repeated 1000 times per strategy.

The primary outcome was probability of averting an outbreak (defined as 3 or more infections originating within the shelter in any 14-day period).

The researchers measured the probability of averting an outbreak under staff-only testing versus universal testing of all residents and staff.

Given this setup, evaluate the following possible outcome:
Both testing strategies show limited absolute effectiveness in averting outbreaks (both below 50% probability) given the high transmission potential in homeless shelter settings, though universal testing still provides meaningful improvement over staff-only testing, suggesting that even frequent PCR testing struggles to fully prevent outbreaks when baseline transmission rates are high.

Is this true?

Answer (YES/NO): YES